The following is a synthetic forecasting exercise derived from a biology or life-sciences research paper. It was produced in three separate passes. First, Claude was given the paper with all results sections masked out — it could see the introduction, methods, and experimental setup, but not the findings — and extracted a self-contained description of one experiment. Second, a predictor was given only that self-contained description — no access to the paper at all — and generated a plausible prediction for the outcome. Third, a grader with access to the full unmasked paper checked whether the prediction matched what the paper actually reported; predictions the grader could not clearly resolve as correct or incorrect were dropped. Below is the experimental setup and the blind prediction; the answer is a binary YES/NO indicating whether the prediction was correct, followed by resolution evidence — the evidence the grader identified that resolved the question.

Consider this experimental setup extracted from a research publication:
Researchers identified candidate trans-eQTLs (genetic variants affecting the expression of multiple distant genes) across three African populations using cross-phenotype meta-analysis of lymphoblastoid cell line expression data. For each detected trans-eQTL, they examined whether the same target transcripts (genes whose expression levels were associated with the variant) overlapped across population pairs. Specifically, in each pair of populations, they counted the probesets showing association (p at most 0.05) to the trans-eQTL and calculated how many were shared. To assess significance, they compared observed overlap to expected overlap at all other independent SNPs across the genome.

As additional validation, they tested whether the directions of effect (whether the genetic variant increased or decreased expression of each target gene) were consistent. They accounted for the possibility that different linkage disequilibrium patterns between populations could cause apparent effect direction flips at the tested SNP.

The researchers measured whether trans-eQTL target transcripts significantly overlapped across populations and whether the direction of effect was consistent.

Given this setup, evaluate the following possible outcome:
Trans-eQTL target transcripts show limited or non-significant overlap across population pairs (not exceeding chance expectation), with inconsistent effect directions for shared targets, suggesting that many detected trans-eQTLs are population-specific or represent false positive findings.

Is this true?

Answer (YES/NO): NO